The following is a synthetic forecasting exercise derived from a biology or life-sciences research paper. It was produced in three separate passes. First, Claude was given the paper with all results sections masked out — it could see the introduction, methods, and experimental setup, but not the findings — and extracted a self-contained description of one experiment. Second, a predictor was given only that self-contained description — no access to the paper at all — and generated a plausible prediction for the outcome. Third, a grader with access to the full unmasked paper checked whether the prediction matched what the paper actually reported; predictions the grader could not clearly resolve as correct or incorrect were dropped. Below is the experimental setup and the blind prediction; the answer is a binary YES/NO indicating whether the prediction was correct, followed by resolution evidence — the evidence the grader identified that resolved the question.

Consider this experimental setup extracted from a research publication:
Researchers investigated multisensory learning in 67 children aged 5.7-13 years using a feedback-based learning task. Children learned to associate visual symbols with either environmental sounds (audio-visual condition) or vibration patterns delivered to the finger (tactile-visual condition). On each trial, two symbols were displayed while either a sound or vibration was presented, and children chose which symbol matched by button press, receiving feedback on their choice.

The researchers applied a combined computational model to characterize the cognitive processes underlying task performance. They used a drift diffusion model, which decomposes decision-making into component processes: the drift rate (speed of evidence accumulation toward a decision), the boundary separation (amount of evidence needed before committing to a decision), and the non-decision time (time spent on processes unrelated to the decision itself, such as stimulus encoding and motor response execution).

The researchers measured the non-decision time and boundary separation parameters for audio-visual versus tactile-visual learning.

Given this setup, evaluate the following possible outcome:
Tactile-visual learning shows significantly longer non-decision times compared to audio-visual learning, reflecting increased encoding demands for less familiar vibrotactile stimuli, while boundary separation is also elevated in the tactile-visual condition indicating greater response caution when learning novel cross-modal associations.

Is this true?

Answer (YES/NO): YES